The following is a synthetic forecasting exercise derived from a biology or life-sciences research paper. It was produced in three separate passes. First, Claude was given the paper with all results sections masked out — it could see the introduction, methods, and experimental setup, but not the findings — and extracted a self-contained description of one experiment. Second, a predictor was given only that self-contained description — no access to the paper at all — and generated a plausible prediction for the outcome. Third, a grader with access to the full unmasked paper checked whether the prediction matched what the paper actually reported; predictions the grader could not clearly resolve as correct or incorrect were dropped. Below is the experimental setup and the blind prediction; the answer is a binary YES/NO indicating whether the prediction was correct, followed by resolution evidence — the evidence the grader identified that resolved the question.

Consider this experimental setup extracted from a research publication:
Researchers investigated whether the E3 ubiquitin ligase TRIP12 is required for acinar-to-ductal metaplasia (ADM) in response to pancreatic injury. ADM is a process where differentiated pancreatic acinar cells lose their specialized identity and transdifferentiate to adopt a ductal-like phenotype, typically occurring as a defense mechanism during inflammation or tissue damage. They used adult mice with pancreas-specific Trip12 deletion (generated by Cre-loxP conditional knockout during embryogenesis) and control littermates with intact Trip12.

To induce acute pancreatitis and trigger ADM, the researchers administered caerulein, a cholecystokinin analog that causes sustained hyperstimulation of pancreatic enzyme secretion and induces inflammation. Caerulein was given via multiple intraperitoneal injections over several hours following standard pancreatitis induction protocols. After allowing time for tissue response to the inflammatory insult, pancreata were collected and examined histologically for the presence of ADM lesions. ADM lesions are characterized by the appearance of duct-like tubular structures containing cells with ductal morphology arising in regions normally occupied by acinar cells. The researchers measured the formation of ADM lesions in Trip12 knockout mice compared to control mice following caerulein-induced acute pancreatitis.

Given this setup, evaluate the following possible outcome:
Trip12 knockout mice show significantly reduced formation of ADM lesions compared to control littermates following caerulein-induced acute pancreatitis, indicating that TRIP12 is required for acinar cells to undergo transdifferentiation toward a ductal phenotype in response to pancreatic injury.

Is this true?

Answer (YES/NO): YES